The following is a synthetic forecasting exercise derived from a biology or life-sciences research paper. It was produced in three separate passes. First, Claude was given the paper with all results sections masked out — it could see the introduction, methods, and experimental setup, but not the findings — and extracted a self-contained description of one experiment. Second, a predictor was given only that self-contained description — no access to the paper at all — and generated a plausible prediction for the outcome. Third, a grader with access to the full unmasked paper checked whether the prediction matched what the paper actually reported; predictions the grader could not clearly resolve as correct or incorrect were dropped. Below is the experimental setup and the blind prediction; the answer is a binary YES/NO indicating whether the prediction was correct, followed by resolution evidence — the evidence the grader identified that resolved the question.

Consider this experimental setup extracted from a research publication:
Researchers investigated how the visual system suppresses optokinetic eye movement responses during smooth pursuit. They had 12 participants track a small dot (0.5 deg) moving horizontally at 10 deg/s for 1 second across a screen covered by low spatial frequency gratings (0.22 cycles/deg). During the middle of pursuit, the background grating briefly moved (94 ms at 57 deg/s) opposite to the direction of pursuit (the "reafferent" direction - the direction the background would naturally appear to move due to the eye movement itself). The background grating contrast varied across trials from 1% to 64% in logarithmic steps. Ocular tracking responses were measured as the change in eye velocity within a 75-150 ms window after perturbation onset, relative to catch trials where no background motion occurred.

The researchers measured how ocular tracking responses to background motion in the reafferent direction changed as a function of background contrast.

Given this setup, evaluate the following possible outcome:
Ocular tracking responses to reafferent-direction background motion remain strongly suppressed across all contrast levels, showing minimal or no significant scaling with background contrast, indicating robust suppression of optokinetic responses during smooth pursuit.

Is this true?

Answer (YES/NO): NO